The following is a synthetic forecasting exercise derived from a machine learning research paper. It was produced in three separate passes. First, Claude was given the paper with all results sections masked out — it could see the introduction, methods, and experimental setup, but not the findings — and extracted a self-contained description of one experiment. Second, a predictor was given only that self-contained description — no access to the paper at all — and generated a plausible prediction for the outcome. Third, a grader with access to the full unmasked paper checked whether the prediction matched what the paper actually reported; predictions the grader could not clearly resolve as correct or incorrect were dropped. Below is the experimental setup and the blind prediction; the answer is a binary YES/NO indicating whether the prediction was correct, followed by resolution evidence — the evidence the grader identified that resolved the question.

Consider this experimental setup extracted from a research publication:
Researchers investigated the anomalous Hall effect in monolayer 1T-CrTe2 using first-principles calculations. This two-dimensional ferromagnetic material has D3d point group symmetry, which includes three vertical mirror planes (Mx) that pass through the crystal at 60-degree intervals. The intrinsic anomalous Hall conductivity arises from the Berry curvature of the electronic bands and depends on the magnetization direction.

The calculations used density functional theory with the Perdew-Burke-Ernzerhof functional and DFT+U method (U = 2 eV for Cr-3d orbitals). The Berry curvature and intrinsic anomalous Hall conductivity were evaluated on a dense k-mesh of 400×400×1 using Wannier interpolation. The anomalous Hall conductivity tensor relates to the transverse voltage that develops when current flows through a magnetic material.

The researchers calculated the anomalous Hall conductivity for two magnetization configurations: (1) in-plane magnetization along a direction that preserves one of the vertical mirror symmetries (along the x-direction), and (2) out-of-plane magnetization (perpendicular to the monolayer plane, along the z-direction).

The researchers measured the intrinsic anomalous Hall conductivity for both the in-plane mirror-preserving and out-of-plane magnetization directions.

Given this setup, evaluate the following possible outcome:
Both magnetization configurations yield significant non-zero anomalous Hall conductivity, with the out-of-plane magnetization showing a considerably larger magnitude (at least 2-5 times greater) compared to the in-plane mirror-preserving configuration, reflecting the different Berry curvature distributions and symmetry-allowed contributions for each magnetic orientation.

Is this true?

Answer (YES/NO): NO